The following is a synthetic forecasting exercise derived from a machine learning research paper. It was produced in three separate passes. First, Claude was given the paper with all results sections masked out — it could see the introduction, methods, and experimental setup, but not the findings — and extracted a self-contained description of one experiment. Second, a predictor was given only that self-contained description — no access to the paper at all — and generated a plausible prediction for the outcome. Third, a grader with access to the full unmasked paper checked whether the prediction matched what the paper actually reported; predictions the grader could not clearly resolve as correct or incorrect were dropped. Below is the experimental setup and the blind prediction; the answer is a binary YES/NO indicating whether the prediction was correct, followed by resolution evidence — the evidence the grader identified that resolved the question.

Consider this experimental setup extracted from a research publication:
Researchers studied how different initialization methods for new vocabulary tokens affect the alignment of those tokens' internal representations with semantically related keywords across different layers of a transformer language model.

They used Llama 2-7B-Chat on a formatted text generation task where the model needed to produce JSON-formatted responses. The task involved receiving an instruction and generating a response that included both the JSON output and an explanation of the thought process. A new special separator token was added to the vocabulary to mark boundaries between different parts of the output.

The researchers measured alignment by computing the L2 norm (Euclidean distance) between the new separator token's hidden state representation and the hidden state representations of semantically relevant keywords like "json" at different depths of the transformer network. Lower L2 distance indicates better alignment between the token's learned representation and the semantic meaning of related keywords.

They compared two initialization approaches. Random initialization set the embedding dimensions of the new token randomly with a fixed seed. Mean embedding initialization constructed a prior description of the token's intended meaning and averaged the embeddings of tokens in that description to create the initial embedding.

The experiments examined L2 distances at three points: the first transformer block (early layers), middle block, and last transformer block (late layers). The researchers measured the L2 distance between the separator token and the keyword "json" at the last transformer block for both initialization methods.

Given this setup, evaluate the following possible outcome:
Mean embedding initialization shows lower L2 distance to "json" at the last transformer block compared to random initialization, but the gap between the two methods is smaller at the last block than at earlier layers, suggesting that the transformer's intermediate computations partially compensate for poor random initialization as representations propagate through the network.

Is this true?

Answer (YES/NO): YES